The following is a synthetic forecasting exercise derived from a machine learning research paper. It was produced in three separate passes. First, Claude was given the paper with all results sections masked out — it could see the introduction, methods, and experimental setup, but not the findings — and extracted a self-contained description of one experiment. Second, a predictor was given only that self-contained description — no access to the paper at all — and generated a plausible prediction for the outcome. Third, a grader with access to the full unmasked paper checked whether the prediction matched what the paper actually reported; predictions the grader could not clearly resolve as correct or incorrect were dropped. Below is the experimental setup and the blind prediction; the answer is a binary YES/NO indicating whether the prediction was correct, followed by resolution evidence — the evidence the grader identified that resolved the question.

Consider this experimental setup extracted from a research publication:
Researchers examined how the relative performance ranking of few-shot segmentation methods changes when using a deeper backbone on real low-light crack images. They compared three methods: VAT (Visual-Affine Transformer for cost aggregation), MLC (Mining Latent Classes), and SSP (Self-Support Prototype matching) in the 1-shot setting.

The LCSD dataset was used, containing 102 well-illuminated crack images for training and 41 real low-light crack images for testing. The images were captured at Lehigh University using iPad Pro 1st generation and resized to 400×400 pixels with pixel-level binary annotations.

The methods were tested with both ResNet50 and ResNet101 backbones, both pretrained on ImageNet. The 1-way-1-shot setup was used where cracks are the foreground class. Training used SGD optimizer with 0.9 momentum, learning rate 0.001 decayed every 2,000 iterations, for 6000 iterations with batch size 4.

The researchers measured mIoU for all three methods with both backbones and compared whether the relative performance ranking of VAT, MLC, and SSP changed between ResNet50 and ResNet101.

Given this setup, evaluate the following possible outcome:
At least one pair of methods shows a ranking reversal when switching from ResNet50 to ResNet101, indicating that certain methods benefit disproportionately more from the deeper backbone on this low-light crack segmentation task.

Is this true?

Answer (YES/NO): YES